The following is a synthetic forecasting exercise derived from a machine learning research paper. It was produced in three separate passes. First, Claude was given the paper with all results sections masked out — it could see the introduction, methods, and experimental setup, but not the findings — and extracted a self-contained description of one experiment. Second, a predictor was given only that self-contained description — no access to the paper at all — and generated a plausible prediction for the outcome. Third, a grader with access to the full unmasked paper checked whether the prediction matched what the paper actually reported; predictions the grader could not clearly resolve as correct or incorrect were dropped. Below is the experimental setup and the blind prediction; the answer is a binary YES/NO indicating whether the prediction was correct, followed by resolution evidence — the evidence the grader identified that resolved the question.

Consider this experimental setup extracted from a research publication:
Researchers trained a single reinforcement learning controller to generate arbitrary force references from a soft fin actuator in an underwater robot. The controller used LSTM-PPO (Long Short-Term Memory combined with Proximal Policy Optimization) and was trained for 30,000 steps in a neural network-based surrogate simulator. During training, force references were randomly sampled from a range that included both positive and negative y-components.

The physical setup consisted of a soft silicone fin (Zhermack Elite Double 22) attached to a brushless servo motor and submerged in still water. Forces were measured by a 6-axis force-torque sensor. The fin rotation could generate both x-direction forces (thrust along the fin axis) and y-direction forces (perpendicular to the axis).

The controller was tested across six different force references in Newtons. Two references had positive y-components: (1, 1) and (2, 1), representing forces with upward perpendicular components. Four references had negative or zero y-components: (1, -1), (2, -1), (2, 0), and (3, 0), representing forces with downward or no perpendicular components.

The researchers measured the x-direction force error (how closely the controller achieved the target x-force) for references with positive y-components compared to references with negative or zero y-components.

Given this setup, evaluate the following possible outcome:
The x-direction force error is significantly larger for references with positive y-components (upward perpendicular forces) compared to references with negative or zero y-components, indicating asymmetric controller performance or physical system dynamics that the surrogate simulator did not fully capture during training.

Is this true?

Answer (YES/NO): YES